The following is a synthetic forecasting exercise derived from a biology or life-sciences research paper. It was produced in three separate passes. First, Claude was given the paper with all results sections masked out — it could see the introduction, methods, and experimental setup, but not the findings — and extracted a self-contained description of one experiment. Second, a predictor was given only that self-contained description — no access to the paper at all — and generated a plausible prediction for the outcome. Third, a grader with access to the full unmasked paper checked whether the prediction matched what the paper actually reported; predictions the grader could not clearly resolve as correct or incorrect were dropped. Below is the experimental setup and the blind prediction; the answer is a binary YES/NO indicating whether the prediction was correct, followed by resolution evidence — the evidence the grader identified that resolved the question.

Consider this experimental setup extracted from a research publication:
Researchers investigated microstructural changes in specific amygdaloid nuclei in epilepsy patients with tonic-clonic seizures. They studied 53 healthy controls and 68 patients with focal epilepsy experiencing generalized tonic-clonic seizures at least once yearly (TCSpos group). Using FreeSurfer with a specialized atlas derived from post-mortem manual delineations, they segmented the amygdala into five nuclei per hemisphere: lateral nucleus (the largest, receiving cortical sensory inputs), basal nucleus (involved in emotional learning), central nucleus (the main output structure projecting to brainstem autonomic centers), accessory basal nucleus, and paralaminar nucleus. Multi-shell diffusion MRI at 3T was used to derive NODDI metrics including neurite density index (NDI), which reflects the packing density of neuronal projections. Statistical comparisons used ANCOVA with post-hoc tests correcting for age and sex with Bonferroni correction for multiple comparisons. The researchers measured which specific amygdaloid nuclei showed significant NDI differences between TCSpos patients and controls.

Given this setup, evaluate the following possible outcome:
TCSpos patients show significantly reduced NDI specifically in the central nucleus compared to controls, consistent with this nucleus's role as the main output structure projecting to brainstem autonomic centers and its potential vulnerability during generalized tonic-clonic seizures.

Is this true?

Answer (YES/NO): NO